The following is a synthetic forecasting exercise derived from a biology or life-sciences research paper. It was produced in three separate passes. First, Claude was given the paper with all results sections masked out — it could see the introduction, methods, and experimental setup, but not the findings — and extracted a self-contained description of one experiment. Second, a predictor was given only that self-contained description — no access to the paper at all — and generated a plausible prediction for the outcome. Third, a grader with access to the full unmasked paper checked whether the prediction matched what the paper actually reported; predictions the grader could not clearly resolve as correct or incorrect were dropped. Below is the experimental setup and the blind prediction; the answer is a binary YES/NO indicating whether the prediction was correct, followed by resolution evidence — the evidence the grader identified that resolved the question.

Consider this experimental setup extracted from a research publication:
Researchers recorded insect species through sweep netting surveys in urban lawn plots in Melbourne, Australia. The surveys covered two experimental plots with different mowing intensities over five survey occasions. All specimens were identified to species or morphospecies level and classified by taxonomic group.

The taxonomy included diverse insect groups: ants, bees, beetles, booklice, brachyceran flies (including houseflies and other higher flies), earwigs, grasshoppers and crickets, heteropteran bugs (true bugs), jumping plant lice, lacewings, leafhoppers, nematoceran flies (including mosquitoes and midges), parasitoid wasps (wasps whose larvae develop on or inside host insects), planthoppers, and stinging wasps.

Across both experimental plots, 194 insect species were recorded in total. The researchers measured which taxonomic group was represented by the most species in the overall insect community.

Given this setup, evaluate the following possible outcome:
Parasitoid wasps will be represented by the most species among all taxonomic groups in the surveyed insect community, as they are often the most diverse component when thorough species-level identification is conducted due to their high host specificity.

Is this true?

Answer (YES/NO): YES